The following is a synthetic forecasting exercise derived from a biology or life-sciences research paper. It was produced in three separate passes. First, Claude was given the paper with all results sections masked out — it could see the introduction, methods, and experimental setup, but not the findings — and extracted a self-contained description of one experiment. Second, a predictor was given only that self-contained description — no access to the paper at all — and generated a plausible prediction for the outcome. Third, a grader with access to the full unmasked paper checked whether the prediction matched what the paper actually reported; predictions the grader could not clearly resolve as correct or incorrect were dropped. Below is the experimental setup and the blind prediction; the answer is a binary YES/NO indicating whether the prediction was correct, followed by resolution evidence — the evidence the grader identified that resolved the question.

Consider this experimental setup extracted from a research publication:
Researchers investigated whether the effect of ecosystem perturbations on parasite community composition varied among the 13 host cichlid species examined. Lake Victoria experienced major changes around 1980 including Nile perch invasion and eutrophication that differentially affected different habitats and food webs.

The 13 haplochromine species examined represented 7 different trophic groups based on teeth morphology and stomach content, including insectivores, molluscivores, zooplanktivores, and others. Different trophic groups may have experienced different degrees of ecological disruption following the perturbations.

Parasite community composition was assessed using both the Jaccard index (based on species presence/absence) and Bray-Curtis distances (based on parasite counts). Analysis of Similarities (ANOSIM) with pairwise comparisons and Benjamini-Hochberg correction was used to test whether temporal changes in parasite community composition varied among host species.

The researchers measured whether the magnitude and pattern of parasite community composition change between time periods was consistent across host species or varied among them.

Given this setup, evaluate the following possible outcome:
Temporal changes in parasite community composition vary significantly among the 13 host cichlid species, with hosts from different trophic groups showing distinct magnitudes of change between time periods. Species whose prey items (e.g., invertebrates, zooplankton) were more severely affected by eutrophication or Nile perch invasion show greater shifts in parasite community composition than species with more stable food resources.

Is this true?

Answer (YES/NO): NO